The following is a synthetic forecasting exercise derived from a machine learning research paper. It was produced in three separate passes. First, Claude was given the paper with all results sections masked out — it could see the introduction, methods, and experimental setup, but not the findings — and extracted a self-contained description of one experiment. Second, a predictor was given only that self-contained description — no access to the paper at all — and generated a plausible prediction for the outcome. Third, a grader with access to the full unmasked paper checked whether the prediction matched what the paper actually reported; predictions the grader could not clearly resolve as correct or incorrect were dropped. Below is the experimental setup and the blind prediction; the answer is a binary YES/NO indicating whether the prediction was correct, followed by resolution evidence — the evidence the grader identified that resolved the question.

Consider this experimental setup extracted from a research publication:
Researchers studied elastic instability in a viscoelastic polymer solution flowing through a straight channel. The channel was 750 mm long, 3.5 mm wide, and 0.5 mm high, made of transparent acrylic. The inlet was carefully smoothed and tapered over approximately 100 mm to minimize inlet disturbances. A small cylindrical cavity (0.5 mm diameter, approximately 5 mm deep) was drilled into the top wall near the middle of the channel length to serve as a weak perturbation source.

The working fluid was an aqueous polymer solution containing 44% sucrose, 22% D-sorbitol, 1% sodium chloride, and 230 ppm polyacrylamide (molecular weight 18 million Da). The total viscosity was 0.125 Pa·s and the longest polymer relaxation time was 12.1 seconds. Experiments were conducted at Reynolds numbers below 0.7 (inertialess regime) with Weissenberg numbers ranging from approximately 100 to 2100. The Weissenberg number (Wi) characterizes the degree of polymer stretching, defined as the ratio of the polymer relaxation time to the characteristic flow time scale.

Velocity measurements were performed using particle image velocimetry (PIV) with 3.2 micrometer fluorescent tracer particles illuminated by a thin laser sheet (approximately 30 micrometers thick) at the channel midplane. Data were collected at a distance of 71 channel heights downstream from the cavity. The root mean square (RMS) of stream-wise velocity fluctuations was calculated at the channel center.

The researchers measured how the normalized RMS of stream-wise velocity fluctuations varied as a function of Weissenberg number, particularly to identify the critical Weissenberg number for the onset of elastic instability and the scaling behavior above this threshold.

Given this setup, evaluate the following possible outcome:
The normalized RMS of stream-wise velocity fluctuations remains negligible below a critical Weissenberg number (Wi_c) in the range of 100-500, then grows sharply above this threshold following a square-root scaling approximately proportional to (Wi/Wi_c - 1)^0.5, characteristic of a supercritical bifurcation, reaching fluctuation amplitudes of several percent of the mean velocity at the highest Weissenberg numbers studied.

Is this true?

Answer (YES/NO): NO